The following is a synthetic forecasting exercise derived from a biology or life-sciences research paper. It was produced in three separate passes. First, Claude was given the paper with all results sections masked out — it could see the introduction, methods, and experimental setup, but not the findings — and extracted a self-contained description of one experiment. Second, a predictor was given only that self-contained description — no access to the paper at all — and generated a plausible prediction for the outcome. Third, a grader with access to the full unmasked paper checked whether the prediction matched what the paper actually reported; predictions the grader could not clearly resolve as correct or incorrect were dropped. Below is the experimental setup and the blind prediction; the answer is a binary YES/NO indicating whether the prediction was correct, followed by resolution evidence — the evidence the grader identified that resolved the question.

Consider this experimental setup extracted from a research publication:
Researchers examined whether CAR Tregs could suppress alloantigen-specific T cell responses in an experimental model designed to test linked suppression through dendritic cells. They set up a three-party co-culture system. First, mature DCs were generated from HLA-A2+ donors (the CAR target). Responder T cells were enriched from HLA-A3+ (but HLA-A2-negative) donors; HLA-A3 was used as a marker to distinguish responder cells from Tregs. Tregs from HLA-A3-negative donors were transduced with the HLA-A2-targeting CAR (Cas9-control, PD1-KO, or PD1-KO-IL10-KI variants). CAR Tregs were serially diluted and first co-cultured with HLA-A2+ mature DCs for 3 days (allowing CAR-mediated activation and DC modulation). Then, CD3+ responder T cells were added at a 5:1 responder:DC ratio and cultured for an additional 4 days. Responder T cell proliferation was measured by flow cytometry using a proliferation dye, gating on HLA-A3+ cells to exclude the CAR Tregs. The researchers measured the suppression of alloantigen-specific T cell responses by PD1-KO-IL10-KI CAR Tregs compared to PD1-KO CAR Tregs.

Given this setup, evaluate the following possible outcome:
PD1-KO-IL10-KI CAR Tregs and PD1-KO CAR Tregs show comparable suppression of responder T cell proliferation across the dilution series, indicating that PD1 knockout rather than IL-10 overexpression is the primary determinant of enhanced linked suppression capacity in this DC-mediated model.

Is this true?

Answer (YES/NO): NO